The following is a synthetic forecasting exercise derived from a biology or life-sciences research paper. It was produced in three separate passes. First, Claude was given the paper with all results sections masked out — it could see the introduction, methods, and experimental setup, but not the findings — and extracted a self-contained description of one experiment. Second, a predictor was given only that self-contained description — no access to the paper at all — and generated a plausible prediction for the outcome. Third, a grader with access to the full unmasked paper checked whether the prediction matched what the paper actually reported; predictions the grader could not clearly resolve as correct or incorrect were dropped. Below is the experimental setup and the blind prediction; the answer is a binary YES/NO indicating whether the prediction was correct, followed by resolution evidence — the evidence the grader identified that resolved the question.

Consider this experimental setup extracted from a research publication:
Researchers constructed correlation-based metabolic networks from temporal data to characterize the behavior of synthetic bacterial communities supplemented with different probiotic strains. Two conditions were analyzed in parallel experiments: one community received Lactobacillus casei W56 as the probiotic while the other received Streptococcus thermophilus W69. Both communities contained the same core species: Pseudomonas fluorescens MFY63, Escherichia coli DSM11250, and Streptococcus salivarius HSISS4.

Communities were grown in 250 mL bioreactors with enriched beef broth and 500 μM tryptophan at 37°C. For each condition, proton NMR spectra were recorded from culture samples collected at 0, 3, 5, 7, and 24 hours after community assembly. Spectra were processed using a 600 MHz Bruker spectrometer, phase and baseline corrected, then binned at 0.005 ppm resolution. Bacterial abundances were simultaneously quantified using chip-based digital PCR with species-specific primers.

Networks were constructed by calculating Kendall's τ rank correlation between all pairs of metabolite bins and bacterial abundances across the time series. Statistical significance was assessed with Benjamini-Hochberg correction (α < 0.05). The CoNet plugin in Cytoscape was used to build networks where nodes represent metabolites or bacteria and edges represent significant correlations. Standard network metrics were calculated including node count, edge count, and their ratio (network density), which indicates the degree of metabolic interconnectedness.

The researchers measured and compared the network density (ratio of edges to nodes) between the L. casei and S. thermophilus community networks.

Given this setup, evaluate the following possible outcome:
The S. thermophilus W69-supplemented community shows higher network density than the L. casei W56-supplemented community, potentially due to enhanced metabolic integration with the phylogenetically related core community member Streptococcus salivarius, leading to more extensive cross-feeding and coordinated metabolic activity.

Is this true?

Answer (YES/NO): NO